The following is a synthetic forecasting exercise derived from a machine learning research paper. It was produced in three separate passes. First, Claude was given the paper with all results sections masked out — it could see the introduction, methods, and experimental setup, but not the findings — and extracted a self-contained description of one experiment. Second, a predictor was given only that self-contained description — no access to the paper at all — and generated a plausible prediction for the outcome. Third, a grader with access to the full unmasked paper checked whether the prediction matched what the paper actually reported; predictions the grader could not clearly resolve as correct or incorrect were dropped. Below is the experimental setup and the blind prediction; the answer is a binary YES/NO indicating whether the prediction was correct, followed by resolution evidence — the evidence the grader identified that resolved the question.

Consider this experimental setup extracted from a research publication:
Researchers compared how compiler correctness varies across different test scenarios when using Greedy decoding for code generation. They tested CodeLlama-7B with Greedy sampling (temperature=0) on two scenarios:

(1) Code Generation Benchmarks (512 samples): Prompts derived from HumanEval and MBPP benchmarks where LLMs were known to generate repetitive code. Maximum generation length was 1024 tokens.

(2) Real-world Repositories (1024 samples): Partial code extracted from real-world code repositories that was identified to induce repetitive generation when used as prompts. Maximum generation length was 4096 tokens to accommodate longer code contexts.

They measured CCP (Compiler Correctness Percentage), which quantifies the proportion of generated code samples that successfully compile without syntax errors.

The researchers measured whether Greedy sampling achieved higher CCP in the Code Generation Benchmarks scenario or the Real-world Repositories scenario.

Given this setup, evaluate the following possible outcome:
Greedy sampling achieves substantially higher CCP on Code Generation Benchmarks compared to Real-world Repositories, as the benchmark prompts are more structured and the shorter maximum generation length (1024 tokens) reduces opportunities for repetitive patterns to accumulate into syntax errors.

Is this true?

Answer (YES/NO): YES